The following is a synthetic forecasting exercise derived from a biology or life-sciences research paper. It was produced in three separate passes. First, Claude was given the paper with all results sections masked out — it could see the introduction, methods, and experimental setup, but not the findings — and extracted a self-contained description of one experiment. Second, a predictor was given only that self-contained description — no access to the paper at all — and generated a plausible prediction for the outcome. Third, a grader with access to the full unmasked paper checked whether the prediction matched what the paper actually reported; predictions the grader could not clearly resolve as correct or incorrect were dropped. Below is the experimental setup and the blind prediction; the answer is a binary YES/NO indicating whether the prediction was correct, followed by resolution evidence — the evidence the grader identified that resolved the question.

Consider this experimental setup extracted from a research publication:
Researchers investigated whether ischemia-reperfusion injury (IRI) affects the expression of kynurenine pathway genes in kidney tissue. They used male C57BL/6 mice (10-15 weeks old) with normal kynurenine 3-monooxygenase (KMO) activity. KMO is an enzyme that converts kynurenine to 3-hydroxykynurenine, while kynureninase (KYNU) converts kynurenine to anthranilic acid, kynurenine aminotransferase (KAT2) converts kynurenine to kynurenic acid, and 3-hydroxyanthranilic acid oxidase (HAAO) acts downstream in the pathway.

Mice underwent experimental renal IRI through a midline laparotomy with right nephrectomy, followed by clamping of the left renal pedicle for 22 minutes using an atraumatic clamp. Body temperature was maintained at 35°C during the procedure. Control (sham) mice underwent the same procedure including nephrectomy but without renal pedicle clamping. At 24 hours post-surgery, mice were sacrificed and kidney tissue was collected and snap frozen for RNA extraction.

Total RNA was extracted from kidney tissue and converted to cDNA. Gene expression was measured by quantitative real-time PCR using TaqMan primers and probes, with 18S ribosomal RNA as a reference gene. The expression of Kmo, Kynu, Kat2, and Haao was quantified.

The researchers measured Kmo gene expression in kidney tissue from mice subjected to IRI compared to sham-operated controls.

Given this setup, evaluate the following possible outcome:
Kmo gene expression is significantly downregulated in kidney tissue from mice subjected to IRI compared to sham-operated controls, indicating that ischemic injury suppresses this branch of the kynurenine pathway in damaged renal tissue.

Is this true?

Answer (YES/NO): YES